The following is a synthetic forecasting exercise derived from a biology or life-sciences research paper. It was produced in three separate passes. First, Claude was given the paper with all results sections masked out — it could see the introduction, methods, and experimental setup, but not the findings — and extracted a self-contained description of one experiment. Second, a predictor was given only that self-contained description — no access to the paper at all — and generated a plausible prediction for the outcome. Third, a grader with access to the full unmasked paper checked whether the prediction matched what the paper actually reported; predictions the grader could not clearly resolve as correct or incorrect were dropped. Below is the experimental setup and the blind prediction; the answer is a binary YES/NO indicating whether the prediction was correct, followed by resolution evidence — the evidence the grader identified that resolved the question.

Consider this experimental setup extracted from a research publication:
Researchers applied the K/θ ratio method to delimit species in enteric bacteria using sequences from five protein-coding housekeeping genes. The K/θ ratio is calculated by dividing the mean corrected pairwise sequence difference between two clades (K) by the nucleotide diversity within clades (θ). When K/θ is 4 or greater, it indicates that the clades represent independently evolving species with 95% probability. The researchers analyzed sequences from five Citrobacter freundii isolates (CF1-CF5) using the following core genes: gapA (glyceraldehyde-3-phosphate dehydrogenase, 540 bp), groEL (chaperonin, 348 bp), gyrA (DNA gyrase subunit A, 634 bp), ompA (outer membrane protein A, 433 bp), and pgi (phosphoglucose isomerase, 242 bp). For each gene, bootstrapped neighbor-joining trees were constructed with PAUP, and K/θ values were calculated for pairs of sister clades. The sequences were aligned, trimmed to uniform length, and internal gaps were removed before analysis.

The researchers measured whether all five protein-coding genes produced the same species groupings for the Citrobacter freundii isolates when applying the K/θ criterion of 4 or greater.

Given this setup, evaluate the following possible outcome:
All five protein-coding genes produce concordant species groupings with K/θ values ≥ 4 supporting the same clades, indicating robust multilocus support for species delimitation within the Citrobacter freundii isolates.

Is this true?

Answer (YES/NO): NO